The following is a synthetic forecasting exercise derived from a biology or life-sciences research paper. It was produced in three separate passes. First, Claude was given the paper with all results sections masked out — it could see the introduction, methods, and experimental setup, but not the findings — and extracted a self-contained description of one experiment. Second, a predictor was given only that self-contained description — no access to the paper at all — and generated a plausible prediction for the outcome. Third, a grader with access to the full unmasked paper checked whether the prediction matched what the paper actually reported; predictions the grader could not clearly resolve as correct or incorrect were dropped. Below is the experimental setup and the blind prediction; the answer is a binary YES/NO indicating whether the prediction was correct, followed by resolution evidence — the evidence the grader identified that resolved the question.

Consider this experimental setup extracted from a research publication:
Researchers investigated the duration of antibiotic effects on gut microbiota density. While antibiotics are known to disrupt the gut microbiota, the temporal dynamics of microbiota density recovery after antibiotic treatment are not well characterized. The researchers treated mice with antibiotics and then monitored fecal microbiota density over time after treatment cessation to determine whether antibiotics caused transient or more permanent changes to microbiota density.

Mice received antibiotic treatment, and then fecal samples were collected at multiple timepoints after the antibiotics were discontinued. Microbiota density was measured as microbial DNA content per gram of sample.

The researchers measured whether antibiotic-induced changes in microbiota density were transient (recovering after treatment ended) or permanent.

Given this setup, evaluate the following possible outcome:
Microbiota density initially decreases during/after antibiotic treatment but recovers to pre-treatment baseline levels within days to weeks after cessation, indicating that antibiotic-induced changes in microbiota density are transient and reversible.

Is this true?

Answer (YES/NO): NO